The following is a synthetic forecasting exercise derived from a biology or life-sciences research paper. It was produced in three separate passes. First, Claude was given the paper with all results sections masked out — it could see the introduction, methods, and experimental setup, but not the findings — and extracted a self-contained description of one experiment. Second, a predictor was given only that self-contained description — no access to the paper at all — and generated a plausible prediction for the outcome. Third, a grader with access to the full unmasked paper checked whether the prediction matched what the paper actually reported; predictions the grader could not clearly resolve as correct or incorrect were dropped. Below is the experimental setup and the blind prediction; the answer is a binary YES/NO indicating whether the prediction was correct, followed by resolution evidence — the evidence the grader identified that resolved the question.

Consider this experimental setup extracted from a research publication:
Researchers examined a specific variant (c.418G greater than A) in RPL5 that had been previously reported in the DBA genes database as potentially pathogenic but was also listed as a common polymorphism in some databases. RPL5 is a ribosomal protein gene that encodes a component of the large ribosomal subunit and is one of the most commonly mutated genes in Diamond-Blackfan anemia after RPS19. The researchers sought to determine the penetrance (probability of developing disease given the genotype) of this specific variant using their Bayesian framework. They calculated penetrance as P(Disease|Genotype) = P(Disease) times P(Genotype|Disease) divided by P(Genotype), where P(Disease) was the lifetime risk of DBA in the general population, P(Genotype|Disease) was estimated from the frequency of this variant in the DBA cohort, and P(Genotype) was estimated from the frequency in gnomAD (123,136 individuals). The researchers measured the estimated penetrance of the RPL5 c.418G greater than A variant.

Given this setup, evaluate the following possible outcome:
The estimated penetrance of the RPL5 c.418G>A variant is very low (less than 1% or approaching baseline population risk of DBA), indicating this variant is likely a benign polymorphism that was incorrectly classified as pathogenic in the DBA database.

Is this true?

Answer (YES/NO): YES